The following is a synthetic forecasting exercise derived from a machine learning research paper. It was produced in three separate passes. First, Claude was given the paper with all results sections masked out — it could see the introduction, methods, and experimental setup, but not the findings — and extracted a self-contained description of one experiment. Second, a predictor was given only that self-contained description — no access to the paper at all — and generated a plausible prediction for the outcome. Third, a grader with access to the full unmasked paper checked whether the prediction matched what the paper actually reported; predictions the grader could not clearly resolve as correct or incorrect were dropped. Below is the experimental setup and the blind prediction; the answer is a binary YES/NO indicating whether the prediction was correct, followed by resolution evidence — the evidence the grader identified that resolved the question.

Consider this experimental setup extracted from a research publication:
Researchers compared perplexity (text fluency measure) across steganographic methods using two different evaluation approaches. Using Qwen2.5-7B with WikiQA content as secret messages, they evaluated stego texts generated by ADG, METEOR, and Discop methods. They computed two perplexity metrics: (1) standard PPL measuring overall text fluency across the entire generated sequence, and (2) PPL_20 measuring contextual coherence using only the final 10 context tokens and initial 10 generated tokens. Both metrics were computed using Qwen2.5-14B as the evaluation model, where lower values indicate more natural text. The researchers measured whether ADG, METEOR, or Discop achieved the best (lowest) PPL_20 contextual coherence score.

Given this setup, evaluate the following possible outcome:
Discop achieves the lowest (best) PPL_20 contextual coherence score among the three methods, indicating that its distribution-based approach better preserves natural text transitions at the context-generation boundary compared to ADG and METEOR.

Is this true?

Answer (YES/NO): YES